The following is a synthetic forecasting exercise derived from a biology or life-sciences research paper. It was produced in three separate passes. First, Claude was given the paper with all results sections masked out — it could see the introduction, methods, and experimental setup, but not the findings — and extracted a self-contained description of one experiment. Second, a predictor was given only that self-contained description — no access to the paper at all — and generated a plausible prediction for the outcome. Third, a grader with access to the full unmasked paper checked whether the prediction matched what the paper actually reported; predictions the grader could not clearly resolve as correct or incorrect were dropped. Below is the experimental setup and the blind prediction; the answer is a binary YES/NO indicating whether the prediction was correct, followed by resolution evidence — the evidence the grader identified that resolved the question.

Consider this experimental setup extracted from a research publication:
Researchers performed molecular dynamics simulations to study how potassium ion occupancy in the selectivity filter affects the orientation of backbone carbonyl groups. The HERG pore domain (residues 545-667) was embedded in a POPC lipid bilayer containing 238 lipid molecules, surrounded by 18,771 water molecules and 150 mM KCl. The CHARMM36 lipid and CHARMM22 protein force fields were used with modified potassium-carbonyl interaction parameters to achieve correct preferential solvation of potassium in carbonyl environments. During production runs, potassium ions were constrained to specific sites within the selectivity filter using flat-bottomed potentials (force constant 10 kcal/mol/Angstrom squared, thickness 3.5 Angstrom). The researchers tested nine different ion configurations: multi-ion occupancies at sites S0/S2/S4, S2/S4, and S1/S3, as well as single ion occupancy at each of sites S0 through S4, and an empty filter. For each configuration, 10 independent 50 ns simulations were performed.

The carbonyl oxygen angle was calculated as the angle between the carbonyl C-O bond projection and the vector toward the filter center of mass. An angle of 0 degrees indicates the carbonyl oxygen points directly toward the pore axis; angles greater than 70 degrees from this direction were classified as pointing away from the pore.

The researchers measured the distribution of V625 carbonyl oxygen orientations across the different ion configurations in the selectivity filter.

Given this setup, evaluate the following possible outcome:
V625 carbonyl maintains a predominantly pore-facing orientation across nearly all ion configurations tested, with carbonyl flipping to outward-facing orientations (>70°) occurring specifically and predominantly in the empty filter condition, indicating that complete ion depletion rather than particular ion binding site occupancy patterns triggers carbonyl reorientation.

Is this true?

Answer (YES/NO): NO